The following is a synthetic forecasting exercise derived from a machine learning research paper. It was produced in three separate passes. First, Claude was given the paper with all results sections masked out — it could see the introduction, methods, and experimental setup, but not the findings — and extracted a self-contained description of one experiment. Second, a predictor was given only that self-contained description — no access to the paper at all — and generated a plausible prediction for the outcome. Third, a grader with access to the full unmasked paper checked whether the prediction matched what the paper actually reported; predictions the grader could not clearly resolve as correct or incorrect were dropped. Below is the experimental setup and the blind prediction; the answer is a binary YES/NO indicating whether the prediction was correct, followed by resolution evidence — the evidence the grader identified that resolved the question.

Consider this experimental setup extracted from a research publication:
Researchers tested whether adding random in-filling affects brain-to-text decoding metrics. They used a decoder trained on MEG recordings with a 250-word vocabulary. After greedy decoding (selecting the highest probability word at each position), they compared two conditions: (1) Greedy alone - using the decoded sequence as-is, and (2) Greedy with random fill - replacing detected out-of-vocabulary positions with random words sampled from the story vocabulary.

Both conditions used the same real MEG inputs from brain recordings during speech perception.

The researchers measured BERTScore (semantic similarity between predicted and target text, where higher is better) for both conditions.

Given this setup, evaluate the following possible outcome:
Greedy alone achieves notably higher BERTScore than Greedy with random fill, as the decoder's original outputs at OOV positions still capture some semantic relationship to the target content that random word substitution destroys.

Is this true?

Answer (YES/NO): NO